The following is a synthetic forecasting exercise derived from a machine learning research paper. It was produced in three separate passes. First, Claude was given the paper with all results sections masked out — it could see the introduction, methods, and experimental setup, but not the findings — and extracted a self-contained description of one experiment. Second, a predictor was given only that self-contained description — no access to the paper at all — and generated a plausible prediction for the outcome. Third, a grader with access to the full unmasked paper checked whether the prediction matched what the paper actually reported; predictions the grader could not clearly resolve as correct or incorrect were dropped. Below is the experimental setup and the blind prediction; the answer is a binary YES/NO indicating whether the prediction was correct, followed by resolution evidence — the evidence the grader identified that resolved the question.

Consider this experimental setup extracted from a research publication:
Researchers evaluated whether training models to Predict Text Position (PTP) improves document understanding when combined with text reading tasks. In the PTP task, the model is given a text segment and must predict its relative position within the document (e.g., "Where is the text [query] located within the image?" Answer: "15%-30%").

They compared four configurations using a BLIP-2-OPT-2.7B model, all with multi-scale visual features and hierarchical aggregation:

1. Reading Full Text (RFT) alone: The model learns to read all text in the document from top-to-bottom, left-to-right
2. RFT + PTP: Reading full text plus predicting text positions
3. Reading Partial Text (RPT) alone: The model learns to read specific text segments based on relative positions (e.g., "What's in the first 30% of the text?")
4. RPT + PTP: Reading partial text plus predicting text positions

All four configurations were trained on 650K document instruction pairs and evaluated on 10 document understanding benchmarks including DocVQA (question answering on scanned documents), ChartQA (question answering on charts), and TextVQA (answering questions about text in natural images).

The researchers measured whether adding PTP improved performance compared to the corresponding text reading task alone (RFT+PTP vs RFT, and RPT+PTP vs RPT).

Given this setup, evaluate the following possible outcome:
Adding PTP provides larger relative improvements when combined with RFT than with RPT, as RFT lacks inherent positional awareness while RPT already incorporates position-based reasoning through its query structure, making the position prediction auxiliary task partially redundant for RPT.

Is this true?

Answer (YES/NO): YES